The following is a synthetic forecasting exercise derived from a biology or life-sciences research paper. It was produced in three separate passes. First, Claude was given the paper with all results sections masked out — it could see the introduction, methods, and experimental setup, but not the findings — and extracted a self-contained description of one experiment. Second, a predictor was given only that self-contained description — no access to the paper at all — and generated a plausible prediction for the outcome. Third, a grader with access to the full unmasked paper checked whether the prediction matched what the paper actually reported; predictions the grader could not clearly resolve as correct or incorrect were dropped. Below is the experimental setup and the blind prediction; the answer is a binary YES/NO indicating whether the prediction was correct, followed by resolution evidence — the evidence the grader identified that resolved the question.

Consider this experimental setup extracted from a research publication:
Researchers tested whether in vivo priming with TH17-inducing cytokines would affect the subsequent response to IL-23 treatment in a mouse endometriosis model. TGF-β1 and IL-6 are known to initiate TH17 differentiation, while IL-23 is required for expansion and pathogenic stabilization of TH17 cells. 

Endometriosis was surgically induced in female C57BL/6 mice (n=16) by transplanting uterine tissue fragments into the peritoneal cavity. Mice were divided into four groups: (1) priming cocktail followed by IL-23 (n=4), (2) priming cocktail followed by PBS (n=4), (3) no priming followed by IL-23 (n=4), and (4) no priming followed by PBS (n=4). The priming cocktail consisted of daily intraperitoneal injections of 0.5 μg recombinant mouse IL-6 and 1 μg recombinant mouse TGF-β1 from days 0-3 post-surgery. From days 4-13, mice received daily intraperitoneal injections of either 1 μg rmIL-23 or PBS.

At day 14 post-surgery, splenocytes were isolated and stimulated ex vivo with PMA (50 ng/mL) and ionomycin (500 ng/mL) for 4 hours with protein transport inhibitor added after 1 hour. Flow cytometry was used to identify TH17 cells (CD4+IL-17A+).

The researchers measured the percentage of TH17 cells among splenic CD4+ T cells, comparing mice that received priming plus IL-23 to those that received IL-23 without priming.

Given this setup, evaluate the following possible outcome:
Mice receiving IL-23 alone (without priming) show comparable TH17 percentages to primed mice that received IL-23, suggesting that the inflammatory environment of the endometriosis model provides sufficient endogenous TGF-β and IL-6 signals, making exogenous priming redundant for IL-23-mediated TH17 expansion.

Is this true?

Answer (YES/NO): NO